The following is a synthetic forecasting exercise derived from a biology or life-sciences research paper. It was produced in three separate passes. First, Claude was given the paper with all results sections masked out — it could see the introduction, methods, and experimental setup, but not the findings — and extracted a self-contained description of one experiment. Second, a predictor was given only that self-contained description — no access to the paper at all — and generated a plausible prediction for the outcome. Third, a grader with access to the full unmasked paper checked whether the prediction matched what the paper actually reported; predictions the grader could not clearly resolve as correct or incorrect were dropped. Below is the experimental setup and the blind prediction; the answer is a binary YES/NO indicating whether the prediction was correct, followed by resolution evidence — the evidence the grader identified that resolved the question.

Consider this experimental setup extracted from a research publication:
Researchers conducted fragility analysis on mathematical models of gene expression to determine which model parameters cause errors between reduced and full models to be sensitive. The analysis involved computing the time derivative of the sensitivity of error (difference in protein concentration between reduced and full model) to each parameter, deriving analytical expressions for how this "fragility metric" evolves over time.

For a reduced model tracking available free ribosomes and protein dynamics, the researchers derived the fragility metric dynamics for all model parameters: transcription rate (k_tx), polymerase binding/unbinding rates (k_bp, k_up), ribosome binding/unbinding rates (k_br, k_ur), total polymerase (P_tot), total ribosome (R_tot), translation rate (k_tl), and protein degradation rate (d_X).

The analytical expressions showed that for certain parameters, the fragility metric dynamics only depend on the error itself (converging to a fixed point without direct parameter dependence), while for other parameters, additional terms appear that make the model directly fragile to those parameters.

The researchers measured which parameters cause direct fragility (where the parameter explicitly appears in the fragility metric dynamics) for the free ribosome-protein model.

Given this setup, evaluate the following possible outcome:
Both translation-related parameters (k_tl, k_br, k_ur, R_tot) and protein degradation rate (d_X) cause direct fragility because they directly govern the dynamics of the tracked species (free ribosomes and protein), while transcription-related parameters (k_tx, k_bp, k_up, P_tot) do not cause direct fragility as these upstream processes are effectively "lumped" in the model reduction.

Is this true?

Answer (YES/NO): NO